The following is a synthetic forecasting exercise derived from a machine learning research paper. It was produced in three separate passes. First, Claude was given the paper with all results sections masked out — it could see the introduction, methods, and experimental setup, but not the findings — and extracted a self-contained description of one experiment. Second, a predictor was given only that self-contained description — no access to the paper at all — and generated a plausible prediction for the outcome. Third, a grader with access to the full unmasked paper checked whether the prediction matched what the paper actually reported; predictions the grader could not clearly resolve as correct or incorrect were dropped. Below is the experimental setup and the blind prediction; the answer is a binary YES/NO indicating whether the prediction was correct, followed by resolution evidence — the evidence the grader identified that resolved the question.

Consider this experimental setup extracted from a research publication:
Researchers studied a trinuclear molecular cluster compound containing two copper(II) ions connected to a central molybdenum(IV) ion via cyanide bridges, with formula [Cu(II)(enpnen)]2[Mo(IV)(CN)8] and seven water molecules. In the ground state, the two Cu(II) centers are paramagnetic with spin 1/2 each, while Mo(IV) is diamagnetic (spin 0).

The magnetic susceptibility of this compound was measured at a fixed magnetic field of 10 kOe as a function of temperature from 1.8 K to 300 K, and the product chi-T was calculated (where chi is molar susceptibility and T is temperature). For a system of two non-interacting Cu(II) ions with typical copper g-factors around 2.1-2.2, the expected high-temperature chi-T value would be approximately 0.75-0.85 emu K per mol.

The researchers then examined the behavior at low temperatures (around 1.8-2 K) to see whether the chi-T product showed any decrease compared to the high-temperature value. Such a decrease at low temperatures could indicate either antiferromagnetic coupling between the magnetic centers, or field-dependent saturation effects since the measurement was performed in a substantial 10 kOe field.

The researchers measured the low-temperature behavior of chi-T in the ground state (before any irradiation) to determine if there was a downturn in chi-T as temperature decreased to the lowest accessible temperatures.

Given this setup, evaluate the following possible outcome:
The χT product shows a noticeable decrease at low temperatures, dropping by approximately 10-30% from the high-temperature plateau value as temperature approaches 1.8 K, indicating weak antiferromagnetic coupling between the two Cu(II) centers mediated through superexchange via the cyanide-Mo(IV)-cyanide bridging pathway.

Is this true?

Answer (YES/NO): NO